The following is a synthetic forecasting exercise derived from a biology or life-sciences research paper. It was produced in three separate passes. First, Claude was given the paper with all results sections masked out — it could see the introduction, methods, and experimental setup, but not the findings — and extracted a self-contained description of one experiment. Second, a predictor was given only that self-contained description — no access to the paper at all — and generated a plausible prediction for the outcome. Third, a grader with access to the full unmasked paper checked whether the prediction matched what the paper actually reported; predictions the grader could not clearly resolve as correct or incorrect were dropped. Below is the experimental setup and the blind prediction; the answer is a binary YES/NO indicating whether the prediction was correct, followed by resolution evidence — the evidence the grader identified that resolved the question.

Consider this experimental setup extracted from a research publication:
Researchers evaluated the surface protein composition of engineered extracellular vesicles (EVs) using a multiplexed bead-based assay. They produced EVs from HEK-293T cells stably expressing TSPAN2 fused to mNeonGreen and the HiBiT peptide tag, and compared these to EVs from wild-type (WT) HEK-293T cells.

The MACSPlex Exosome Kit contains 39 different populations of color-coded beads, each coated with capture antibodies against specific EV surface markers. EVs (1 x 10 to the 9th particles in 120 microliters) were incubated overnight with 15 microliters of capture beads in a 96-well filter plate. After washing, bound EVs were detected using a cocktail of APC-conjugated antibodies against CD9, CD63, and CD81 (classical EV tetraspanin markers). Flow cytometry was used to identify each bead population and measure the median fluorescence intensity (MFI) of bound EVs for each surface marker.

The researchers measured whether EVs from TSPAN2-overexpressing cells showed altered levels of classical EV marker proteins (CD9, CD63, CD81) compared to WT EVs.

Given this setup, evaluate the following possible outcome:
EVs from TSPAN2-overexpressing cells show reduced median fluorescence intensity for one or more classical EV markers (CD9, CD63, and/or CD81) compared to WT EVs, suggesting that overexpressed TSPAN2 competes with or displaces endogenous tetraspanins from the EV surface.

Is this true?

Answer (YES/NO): YES